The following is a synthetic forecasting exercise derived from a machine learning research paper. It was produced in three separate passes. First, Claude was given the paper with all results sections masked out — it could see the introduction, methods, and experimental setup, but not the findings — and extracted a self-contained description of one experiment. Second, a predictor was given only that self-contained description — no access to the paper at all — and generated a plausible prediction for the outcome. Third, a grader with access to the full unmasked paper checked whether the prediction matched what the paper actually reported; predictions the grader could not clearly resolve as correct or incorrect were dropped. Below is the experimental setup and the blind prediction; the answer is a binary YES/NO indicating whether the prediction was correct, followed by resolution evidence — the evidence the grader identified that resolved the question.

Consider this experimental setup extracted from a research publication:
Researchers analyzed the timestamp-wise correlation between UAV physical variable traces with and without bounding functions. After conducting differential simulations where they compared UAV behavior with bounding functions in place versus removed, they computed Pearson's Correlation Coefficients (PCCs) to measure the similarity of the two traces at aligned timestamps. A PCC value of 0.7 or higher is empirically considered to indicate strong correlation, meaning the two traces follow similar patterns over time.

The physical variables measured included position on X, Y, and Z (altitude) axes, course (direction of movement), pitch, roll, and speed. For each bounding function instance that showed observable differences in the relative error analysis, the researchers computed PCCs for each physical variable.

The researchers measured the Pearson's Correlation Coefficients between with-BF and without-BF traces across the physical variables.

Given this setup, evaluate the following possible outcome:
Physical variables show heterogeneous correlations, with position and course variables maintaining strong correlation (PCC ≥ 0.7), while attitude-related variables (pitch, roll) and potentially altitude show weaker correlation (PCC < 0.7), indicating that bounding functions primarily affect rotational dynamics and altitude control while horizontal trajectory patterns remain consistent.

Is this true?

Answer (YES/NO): NO